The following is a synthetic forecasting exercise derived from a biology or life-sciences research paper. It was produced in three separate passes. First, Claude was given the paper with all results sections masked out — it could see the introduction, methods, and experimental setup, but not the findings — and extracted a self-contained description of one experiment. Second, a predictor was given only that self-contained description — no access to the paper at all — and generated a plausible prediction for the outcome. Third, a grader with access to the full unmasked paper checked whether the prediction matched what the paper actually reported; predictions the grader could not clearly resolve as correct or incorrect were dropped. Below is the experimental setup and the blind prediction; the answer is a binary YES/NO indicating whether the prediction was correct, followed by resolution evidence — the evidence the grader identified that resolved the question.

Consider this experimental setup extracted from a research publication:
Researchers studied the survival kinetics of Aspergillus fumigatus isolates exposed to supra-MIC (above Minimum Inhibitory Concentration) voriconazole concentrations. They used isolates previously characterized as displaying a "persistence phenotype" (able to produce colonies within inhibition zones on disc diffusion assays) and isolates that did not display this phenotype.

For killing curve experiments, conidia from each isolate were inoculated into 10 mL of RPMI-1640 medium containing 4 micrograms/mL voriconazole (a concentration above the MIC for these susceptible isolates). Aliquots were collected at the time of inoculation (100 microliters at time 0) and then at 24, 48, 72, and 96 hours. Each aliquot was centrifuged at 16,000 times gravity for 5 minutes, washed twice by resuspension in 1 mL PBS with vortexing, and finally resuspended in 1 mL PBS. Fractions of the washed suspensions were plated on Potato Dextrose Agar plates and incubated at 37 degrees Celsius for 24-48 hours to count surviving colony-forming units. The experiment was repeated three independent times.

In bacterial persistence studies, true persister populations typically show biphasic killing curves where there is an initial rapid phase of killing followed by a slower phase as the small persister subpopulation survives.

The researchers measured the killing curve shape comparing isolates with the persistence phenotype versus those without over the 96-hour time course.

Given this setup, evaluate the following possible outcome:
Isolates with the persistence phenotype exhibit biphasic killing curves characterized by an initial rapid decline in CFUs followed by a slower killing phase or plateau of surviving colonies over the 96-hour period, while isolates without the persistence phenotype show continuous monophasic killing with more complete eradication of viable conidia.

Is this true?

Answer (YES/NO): YES